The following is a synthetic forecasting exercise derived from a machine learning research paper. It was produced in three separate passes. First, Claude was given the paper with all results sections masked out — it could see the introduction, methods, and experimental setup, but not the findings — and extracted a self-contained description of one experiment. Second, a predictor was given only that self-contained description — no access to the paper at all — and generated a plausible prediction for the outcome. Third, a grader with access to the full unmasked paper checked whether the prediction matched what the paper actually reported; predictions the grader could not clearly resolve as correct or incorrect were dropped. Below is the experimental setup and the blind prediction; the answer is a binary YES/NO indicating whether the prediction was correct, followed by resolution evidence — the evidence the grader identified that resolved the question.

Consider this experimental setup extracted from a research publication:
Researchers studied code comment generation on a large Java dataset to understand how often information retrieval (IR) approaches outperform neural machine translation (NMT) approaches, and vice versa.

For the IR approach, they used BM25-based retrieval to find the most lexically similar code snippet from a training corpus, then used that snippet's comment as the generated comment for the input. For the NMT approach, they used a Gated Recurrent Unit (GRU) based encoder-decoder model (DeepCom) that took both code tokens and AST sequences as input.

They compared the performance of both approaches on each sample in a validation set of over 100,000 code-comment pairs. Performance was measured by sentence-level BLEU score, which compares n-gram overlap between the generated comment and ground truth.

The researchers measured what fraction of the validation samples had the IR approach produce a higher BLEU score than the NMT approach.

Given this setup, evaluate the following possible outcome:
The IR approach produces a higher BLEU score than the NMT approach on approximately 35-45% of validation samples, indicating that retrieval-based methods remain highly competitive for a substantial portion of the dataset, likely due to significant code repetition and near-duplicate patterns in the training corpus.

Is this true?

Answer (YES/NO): NO